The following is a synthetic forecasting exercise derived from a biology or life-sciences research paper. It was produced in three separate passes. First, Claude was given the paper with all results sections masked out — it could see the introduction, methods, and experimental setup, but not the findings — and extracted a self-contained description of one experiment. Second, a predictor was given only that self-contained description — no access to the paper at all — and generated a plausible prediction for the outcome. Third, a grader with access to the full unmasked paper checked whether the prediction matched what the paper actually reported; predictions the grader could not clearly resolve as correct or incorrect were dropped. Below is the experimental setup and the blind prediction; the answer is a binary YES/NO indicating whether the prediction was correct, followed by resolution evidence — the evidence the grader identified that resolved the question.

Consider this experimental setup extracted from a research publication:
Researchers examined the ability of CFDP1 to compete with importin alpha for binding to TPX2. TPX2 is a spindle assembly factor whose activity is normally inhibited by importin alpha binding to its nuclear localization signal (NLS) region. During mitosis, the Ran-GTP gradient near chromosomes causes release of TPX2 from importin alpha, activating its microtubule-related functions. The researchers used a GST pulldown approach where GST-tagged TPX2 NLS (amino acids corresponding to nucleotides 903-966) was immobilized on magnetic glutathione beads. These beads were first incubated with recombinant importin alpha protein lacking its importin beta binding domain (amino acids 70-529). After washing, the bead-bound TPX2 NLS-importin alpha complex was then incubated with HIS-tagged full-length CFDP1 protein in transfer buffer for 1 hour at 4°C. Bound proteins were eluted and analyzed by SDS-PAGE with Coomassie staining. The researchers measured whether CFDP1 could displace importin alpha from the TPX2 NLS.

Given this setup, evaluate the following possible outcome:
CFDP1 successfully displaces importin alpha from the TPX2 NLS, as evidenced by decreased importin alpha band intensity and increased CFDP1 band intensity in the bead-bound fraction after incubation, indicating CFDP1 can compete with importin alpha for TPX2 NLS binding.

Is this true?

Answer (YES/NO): YES